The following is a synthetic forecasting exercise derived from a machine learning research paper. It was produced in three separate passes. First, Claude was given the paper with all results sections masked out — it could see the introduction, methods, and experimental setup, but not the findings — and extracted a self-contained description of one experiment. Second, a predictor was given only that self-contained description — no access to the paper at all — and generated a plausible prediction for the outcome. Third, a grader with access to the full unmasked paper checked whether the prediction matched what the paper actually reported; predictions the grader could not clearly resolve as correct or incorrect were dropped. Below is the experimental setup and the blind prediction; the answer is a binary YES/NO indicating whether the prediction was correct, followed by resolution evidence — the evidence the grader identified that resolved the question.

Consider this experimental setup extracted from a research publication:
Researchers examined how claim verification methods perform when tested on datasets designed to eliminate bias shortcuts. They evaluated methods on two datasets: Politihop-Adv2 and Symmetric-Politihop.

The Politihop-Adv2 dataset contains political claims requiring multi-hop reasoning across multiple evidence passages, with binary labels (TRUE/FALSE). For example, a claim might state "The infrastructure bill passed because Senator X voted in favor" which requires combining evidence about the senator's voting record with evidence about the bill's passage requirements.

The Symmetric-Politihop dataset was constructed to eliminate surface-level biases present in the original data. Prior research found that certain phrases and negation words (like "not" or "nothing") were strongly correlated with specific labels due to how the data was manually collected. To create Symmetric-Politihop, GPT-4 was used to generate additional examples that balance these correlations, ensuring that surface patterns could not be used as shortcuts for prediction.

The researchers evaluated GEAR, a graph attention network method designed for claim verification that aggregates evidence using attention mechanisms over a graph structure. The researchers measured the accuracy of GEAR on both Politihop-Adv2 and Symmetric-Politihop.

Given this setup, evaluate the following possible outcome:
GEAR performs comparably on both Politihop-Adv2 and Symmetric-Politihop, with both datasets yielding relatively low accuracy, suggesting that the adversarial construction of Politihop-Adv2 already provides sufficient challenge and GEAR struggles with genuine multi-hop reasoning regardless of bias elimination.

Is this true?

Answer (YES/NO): NO